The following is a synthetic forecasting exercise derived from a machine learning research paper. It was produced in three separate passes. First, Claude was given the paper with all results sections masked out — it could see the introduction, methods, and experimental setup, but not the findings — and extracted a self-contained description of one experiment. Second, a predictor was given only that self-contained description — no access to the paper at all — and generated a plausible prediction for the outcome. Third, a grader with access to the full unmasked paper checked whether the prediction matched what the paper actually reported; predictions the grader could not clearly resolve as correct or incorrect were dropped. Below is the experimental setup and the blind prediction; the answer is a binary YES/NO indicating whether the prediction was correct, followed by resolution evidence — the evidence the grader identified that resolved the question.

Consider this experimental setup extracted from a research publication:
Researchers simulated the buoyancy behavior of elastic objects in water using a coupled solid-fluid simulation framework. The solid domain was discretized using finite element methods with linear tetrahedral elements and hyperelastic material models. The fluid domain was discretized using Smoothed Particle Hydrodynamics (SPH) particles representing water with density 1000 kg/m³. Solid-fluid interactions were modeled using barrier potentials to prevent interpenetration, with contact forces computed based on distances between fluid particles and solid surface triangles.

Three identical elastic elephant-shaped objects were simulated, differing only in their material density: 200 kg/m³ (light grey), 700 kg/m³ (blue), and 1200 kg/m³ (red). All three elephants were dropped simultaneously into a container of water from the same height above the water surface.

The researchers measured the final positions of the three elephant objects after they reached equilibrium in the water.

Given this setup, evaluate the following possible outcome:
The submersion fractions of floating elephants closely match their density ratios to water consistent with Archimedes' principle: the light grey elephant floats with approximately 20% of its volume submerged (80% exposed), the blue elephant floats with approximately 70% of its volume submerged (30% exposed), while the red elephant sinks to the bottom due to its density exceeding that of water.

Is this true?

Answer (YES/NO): NO